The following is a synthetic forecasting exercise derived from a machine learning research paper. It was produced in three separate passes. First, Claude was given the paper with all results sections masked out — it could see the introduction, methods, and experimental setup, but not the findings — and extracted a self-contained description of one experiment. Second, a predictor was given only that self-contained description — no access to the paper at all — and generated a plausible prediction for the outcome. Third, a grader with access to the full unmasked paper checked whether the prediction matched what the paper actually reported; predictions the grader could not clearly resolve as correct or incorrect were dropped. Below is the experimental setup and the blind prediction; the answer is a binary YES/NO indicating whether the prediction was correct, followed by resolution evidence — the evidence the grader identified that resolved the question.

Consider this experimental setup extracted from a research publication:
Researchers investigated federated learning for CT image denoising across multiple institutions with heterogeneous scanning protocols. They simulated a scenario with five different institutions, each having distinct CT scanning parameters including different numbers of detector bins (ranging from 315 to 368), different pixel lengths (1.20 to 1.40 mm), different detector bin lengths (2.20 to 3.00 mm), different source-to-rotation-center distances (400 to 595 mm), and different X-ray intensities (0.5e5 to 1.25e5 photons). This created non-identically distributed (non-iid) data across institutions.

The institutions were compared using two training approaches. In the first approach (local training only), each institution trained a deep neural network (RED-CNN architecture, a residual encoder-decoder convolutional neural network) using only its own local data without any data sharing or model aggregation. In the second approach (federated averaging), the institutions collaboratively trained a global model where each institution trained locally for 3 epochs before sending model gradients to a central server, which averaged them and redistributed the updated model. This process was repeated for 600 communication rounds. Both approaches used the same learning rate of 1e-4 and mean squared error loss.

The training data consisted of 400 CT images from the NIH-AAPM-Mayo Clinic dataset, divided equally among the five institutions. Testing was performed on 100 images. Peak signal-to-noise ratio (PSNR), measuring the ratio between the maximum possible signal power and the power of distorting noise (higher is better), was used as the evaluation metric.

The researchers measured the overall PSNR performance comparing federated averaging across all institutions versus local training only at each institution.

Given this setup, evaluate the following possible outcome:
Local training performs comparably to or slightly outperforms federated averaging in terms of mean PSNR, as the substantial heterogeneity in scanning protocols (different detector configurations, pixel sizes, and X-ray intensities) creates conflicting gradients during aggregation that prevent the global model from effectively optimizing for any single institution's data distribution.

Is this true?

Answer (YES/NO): NO